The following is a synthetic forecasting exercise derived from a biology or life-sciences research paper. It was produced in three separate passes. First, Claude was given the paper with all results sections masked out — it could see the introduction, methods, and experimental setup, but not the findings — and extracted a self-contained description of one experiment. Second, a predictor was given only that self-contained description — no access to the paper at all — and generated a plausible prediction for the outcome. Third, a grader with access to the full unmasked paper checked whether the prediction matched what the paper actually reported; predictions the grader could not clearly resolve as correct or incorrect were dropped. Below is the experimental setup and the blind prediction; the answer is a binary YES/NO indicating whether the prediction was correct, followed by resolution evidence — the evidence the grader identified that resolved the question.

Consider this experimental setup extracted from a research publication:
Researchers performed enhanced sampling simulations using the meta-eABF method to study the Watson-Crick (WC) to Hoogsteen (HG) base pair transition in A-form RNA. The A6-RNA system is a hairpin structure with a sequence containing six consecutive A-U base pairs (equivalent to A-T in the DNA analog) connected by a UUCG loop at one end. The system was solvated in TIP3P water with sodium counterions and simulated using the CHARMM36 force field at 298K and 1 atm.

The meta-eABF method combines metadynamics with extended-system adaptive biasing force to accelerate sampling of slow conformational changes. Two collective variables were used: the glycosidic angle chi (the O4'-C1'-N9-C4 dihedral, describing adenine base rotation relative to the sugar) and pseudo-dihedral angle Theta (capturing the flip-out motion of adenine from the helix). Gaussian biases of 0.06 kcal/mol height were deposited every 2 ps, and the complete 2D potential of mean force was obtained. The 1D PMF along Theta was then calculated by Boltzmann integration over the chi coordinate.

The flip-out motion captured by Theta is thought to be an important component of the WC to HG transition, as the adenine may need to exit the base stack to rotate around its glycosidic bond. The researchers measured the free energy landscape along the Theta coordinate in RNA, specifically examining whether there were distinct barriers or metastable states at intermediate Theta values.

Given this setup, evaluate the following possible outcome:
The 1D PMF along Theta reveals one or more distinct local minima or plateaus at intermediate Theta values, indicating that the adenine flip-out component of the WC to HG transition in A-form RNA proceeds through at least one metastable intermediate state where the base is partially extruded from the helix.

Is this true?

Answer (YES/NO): NO